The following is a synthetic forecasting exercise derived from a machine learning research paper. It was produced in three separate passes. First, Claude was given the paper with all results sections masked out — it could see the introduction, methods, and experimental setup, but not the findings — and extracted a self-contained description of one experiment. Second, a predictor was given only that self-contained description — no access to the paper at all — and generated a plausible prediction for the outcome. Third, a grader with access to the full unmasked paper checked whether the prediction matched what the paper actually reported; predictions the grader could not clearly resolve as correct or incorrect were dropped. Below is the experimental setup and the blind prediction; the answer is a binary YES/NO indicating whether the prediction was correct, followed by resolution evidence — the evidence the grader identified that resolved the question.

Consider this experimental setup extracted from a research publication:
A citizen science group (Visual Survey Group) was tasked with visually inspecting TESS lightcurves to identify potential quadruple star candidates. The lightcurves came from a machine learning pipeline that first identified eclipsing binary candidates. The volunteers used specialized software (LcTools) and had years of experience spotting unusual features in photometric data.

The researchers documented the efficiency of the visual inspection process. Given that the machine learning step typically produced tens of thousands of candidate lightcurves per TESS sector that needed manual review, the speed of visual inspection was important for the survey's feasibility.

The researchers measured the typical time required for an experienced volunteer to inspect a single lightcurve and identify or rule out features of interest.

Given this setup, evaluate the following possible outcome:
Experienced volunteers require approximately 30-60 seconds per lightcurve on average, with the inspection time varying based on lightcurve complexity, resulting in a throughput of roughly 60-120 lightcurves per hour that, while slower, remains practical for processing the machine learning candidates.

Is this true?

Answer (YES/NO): NO